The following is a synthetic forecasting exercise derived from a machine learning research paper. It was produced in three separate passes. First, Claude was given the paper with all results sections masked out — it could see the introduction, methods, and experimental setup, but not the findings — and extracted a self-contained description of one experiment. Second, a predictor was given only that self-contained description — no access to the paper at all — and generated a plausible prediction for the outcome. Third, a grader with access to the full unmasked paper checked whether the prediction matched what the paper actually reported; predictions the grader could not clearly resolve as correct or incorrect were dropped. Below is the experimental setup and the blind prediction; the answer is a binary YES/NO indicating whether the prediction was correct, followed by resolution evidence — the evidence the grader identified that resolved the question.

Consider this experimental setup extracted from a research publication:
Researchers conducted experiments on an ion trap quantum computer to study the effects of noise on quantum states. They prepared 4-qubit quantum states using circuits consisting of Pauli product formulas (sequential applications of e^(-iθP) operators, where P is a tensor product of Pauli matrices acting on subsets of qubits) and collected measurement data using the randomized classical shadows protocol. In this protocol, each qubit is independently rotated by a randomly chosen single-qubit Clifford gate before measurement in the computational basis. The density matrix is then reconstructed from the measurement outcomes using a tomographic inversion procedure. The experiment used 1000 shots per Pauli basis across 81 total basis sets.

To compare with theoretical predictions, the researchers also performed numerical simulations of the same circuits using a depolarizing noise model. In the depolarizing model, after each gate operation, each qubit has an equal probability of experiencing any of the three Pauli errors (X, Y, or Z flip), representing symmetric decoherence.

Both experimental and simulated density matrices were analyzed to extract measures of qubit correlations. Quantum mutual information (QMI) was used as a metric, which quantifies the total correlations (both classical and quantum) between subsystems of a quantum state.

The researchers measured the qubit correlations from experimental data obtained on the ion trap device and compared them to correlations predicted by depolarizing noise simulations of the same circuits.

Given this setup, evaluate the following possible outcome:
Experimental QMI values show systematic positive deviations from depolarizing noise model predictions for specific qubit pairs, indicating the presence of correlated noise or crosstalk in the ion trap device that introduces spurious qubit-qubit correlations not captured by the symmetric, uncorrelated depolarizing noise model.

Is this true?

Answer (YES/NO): YES